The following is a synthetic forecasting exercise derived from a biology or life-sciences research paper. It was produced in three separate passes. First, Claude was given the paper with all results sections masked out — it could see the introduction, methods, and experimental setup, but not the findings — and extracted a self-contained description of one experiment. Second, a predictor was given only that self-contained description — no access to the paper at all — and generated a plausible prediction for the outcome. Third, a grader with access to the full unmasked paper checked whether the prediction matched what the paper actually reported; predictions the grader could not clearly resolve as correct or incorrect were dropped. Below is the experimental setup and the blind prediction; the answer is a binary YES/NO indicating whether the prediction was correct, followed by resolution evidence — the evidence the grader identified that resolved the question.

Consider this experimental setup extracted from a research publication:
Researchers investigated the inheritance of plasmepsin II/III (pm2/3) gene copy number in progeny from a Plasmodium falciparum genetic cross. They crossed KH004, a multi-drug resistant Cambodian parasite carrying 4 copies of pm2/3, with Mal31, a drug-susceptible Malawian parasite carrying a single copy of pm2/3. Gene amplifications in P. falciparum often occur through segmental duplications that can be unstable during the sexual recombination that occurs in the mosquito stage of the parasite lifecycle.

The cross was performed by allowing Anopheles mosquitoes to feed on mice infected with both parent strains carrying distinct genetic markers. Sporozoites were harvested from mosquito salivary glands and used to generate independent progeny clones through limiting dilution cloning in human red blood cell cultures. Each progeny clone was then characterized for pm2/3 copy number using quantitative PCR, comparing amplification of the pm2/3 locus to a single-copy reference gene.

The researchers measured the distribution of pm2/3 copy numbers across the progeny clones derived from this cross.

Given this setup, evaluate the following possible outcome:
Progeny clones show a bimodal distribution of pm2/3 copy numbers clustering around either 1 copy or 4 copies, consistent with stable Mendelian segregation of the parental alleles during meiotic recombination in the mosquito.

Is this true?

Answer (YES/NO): NO